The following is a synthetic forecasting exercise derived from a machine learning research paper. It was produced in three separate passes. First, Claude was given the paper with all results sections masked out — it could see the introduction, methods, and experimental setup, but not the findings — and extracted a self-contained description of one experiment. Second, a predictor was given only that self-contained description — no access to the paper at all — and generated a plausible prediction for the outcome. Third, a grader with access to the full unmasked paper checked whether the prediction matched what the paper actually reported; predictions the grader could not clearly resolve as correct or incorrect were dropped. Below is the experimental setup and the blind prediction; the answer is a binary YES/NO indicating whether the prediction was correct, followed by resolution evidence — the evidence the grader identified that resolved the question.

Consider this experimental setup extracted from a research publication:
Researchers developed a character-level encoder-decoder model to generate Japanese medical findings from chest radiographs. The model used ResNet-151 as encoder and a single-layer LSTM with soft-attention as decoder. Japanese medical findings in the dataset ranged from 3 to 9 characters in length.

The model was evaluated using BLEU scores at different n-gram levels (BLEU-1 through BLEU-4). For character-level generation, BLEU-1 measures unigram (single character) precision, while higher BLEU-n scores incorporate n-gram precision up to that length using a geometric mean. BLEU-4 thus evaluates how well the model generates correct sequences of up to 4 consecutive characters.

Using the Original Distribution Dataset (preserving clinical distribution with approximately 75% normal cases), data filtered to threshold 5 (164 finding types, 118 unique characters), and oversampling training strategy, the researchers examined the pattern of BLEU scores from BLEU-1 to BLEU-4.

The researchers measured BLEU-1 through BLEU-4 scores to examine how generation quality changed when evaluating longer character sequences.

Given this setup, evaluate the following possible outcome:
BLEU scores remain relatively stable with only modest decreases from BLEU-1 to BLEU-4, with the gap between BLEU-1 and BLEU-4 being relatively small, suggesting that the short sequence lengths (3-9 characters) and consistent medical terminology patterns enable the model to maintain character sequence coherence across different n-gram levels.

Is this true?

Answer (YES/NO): YES